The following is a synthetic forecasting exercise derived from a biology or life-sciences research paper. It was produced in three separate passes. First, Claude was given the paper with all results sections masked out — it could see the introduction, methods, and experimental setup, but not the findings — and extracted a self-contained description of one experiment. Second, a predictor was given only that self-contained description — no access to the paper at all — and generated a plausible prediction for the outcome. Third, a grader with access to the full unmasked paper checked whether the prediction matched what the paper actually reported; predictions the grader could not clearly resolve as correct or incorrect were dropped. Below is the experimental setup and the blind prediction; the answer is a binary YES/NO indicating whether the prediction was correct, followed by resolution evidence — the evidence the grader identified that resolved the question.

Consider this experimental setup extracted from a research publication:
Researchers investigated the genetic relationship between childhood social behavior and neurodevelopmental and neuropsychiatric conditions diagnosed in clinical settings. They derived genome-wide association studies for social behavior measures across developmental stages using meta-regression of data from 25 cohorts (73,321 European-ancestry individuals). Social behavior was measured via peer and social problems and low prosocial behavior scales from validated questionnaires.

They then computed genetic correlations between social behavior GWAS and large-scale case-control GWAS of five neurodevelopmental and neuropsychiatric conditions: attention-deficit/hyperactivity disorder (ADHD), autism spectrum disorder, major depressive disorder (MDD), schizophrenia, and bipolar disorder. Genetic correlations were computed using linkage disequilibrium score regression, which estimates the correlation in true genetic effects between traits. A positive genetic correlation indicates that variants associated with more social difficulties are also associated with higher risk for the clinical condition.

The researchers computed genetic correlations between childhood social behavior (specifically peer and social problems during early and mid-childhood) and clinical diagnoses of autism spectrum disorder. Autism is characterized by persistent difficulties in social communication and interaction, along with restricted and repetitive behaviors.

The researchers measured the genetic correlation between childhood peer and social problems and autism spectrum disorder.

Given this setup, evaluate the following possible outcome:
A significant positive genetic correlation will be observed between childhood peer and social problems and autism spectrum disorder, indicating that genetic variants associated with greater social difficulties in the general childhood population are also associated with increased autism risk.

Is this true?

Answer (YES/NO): YES